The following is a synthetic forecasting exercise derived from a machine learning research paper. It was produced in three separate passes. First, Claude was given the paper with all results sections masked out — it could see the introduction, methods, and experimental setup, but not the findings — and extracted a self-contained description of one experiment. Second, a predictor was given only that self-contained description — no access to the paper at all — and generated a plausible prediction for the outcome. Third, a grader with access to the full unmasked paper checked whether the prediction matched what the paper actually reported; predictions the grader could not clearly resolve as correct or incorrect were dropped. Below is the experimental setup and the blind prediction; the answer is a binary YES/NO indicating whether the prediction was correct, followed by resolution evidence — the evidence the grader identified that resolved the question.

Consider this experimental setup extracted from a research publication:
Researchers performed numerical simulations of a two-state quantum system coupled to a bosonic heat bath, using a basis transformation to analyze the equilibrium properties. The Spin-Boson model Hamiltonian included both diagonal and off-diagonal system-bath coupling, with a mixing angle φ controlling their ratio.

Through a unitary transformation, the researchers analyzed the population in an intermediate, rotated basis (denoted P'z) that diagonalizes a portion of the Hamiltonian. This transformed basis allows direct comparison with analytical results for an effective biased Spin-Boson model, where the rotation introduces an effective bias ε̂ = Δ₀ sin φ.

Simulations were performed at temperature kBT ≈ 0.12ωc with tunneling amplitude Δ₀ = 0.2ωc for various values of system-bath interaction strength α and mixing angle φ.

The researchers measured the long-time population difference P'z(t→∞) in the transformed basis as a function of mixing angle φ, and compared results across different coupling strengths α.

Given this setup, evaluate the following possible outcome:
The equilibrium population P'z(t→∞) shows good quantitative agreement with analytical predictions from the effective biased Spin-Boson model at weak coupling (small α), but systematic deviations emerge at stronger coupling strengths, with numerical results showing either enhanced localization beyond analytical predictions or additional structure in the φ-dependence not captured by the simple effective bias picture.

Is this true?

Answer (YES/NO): NO